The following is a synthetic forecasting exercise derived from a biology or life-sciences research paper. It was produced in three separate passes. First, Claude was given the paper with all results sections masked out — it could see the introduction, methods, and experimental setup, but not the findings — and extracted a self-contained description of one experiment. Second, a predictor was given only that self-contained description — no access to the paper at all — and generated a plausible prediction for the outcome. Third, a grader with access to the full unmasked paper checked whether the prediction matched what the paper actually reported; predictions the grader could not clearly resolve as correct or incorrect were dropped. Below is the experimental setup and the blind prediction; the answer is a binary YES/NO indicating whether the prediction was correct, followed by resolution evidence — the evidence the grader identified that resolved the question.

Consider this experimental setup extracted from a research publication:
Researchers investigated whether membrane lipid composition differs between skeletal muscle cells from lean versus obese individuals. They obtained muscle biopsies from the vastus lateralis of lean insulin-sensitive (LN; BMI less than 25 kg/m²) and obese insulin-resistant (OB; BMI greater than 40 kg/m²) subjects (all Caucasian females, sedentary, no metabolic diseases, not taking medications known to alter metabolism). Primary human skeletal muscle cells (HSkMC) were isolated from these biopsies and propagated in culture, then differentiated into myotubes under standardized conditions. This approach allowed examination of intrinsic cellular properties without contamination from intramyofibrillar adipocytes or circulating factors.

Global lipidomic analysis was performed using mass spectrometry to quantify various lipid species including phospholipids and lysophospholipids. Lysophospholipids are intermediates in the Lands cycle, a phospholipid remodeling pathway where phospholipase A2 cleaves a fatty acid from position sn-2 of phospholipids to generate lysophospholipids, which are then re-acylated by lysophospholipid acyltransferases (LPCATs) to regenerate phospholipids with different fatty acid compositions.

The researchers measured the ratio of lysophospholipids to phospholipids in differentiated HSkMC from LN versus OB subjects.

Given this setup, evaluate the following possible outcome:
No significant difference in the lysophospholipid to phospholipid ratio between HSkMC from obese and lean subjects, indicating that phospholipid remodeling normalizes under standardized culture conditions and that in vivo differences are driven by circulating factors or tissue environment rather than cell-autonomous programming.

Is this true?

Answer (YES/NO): NO